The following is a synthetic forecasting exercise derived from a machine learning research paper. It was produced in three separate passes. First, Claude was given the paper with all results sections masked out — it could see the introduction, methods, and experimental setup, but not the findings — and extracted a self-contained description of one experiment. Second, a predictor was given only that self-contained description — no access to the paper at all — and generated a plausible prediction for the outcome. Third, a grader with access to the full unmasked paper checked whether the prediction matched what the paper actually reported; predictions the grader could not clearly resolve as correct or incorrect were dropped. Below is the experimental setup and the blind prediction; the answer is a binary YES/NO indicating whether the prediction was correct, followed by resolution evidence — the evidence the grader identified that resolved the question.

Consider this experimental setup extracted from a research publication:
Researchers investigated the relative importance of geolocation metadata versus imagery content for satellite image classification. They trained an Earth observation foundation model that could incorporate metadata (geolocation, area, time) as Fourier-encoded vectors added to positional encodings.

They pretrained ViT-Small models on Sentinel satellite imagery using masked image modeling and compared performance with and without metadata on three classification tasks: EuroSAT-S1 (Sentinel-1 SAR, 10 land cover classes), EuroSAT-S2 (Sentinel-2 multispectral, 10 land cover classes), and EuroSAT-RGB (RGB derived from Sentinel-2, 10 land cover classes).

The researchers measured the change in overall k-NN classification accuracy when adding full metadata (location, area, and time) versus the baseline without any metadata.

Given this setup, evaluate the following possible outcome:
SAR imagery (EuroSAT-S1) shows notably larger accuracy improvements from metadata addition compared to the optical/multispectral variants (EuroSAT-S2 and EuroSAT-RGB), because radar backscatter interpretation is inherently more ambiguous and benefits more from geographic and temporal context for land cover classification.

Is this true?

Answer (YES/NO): YES